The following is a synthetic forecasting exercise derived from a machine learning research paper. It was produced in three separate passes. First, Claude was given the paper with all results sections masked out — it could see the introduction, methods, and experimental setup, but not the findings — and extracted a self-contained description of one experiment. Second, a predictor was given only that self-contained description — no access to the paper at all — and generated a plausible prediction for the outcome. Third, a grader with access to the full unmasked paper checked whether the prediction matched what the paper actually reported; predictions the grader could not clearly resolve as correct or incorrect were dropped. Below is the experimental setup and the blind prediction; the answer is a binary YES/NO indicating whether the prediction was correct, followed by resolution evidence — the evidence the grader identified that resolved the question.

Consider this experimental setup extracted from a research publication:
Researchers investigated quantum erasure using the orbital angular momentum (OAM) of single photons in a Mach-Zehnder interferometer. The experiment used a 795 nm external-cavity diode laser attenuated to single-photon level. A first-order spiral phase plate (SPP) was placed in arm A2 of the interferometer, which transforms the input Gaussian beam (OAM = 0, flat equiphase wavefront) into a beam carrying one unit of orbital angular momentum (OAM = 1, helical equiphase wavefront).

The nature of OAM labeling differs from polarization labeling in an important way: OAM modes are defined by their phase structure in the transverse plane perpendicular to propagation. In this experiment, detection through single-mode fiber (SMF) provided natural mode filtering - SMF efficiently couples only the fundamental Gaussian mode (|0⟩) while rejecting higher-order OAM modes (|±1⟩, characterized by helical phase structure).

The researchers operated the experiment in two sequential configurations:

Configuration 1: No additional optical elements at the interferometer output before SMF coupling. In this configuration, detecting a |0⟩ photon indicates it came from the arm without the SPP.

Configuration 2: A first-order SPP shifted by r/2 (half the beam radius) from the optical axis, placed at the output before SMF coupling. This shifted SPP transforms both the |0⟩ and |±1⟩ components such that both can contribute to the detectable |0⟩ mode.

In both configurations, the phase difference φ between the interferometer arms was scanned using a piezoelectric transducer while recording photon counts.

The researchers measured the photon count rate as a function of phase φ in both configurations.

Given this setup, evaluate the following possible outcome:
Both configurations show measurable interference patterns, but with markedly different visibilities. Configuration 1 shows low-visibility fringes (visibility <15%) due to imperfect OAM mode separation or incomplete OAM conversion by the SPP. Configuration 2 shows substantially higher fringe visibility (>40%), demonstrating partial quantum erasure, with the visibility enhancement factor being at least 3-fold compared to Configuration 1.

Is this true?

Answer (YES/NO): NO